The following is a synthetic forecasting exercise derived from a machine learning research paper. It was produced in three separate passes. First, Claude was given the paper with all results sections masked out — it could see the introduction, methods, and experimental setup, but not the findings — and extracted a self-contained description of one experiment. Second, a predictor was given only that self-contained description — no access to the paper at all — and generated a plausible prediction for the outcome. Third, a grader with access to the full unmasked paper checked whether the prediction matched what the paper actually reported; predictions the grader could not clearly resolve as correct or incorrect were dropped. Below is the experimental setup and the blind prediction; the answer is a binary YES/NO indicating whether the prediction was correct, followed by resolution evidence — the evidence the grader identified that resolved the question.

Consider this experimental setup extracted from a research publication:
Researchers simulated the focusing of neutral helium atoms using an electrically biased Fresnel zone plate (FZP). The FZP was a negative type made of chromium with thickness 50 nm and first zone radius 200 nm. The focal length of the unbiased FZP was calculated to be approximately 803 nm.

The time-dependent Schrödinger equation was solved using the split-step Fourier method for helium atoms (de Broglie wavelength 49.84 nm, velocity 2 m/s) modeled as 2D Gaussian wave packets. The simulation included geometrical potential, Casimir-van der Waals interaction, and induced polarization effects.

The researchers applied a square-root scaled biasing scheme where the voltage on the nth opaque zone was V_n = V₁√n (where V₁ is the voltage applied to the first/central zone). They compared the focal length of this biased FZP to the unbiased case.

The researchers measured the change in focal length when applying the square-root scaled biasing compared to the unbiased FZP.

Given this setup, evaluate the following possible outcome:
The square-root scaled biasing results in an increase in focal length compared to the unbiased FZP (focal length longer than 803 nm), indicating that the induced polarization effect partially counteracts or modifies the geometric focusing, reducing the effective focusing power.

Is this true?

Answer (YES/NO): YES